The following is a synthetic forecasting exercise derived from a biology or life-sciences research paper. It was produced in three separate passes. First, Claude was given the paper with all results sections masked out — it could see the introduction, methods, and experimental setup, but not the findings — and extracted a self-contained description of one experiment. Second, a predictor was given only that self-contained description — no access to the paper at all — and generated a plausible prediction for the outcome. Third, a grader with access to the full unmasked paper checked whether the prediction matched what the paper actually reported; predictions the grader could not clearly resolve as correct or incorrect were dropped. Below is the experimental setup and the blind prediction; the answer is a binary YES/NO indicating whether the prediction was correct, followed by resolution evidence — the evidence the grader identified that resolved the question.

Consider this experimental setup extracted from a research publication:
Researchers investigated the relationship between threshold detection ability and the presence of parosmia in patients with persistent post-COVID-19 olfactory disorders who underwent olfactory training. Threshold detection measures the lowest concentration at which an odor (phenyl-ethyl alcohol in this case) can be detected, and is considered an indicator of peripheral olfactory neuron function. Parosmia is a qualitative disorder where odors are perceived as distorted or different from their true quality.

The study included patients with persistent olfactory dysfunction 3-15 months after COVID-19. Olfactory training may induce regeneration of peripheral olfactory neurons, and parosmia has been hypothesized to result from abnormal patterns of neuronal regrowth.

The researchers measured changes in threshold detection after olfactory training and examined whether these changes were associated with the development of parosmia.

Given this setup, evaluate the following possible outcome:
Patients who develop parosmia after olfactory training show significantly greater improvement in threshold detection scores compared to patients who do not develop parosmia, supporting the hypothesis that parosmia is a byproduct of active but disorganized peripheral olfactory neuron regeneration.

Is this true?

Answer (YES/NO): NO